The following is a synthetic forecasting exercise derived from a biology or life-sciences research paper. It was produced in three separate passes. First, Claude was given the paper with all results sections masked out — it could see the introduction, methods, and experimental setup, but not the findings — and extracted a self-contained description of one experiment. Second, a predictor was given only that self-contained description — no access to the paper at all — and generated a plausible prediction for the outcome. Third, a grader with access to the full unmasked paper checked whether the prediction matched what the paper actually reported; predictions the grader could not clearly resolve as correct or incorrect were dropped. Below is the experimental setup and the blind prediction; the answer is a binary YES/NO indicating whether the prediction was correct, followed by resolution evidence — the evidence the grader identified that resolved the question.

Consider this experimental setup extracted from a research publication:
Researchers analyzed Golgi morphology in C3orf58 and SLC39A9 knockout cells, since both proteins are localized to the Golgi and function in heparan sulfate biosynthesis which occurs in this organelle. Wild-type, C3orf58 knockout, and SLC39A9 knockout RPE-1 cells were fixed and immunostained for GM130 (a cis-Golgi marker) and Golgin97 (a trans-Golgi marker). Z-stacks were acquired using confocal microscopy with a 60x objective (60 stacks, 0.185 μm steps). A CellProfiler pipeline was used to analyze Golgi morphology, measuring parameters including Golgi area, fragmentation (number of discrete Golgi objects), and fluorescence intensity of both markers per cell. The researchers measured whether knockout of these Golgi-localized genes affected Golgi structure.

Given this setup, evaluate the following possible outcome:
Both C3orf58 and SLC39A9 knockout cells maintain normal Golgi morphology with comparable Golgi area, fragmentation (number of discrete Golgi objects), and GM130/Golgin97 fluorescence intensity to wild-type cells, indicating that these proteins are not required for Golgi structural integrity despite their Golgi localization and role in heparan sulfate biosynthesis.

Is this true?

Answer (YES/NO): NO